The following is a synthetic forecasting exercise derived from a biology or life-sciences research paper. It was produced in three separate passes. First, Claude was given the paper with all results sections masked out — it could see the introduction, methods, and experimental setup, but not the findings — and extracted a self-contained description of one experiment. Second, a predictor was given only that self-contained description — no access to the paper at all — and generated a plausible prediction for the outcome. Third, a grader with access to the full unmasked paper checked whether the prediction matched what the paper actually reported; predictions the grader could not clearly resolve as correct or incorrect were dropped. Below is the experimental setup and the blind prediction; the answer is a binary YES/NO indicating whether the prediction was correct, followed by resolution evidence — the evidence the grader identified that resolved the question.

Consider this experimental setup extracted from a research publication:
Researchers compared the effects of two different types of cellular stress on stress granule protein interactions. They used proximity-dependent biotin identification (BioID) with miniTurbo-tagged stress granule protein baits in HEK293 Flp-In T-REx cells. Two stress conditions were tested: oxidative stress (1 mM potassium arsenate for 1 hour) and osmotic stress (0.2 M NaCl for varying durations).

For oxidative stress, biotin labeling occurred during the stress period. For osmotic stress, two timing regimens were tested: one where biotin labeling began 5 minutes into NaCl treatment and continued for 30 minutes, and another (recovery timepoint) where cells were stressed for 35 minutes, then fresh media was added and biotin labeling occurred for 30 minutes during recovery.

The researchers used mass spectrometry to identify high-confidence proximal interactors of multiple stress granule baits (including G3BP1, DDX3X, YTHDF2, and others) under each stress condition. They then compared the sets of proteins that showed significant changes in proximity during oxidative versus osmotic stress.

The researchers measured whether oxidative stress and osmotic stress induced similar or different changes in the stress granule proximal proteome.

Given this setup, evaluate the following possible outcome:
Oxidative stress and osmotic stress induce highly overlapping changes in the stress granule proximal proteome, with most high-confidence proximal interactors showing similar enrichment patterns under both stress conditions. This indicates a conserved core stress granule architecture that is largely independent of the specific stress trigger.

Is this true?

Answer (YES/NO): NO